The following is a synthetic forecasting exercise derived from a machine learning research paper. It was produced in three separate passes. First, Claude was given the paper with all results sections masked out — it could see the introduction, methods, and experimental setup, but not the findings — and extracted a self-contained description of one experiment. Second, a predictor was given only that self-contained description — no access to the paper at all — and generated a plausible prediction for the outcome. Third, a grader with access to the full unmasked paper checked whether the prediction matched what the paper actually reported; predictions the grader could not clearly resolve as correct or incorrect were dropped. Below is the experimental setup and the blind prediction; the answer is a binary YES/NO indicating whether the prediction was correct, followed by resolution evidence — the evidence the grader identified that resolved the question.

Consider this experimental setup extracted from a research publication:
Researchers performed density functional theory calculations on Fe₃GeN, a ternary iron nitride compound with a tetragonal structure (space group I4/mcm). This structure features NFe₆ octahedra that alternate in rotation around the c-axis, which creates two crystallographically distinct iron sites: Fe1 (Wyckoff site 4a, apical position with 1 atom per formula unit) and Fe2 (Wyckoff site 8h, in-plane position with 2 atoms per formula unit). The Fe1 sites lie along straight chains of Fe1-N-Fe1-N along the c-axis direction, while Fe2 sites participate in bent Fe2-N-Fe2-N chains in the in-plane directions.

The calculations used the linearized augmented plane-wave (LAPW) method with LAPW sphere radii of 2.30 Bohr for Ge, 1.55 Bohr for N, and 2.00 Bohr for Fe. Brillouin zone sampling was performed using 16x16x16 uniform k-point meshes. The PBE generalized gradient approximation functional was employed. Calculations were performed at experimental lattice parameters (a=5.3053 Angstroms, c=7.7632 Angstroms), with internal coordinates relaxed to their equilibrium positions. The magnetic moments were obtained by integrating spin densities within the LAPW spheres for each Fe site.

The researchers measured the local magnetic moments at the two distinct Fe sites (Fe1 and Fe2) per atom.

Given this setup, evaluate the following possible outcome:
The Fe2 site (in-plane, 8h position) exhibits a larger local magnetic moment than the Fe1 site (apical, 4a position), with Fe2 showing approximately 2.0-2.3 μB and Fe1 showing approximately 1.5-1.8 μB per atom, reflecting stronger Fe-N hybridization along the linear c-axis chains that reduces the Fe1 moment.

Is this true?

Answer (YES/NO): NO